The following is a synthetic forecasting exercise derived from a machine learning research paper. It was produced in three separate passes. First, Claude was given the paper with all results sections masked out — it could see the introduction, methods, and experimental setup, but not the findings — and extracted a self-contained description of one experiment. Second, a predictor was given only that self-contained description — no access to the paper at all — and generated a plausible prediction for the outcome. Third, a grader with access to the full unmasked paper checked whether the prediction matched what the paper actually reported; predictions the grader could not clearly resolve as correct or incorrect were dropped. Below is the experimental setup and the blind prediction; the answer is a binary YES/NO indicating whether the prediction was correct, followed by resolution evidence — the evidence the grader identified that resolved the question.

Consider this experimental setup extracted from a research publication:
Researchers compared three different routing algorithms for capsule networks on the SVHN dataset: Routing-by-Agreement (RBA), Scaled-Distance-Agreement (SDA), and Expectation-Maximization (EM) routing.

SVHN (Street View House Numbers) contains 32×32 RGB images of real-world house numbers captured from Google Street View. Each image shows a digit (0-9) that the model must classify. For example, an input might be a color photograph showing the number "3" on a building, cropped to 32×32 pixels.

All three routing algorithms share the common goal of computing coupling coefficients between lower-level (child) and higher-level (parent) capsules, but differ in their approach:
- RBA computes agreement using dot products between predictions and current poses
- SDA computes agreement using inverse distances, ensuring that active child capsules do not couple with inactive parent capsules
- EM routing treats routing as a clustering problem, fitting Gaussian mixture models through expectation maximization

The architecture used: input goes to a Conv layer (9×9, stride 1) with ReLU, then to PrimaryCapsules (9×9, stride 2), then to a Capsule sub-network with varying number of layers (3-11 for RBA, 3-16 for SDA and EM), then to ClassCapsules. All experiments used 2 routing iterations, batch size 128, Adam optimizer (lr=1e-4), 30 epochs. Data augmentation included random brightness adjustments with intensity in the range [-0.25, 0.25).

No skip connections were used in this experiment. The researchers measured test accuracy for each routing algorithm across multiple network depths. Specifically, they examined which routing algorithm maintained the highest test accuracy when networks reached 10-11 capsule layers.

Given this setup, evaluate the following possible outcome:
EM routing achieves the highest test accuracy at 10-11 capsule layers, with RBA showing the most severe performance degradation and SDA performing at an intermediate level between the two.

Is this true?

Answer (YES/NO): NO